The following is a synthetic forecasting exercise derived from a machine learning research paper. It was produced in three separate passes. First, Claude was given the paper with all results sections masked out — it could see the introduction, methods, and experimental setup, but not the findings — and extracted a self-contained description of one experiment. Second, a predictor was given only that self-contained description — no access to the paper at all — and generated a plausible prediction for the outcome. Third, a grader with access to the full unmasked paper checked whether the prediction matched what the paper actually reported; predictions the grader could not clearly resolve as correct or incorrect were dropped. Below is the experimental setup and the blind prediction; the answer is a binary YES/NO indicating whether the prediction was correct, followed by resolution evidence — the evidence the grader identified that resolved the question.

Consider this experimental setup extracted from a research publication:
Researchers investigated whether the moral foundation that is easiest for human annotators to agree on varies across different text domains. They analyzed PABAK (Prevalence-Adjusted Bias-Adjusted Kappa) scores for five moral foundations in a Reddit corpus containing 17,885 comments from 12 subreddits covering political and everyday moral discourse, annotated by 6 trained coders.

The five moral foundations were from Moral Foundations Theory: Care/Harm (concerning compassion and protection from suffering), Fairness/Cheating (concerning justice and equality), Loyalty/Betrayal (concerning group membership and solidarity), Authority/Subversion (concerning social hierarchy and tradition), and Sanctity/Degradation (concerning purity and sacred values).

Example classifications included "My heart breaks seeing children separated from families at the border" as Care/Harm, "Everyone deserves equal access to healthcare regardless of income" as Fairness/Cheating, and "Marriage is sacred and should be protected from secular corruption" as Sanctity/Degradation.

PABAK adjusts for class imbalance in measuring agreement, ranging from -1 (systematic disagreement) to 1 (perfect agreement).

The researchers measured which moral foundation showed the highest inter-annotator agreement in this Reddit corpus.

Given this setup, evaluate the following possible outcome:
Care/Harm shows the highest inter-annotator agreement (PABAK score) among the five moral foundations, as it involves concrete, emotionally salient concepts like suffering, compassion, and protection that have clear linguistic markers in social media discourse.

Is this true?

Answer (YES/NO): NO